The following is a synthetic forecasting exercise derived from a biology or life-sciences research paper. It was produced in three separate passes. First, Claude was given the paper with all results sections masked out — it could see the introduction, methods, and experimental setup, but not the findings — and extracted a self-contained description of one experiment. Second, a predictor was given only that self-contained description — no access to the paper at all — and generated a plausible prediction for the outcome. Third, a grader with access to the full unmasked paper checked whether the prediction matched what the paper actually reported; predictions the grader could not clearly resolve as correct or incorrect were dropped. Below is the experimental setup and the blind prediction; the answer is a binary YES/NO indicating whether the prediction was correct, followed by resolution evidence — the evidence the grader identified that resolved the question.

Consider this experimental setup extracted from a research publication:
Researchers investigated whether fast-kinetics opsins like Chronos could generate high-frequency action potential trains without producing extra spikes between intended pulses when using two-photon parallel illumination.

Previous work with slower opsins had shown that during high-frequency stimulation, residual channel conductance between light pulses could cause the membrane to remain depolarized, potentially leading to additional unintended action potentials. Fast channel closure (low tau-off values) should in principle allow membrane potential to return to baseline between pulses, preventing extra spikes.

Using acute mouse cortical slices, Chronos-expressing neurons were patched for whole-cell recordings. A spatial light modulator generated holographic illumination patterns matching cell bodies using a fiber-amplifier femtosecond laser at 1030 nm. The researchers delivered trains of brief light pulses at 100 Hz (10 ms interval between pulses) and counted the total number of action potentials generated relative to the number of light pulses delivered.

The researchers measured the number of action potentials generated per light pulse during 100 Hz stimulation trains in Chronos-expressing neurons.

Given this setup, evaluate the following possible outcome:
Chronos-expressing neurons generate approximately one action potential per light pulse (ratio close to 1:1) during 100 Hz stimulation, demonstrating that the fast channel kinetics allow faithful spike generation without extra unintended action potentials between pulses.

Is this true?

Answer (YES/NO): YES